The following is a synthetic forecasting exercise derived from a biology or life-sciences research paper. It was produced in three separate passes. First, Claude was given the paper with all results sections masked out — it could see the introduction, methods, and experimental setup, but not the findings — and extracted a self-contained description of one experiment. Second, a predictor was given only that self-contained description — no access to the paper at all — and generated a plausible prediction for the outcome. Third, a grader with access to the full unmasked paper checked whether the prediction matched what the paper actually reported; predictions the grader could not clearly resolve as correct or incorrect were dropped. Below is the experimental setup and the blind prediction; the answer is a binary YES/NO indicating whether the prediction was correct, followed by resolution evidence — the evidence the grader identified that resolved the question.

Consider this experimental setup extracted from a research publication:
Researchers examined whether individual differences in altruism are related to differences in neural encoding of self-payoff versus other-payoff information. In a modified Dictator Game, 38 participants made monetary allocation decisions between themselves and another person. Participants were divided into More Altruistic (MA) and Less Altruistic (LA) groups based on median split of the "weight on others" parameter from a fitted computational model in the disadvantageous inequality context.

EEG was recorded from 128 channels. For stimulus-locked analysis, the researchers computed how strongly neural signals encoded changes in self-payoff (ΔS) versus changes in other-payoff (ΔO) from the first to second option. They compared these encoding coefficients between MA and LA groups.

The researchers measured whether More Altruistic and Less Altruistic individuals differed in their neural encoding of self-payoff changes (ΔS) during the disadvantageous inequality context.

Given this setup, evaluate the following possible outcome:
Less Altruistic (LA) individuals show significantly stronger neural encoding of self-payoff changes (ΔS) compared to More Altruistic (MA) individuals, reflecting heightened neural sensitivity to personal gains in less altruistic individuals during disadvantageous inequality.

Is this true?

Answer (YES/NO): NO